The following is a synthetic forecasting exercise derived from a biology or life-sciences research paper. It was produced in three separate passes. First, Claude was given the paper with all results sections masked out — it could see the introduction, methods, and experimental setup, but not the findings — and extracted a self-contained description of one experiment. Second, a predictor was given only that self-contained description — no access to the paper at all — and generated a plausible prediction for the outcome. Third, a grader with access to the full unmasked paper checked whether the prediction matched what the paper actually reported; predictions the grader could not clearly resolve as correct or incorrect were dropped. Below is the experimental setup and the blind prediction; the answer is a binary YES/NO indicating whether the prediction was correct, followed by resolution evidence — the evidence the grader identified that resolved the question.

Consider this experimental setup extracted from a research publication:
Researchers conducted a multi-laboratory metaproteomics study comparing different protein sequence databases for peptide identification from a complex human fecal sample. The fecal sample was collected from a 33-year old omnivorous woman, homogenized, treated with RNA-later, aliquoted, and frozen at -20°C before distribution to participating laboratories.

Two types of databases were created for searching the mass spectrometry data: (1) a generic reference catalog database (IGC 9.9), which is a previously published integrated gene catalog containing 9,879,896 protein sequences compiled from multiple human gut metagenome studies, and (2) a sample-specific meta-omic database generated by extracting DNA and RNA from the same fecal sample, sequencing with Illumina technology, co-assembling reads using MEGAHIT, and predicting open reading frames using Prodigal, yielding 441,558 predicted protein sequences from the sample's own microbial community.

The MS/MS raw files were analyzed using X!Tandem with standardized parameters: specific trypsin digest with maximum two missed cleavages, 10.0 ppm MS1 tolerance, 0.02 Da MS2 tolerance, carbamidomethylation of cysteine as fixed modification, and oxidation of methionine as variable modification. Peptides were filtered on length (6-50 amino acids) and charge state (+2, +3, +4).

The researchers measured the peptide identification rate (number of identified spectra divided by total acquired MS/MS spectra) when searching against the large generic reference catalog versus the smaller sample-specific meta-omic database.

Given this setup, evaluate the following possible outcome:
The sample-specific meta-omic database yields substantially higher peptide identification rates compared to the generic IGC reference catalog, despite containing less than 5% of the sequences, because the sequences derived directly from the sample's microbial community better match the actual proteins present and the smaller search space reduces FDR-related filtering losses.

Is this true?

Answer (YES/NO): YES